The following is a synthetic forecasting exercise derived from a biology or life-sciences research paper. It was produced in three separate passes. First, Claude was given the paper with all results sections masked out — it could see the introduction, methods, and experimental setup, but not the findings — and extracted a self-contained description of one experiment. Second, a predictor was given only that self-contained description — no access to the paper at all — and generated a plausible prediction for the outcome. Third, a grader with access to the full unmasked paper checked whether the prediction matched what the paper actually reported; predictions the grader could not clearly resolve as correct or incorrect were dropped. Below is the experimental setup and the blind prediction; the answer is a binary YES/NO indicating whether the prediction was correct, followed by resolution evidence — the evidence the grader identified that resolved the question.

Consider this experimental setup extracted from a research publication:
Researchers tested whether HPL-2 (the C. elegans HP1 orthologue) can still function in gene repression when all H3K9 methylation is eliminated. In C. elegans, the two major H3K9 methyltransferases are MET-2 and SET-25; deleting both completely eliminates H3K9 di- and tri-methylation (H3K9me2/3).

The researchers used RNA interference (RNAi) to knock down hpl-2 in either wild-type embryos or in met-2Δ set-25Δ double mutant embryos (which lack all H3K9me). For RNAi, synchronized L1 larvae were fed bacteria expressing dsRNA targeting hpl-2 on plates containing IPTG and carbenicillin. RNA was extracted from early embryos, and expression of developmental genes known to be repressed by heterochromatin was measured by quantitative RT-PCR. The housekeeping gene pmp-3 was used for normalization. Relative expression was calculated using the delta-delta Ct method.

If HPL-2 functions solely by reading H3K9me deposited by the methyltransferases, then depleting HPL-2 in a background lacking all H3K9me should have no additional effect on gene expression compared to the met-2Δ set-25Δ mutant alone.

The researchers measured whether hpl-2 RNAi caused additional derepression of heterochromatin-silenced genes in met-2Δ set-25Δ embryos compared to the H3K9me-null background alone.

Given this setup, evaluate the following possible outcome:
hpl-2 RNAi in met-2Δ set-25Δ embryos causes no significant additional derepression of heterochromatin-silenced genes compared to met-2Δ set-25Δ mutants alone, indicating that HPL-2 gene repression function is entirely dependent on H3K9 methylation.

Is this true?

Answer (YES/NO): NO